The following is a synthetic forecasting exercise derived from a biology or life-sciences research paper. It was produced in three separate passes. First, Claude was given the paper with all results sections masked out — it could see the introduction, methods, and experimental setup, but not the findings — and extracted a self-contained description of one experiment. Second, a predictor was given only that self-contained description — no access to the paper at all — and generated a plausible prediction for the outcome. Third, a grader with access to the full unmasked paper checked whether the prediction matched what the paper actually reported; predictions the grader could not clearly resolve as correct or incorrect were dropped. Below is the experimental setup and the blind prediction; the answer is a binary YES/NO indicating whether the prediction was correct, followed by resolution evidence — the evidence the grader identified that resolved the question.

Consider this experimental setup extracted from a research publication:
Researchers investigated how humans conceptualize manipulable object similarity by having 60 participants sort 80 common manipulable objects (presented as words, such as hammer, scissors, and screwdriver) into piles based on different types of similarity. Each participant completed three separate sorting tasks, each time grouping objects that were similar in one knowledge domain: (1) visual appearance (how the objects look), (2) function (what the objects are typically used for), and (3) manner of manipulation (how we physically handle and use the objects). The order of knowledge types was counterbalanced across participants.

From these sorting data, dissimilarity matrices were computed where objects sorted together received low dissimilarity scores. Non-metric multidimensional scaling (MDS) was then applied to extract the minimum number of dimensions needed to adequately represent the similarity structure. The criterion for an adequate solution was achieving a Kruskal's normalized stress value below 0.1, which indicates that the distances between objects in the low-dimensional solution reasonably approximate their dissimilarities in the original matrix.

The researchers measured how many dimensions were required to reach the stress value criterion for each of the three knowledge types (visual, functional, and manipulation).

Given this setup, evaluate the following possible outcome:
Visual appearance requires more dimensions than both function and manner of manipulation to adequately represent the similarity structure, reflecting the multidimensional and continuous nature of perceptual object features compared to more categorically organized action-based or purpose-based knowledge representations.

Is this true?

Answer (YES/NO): NO